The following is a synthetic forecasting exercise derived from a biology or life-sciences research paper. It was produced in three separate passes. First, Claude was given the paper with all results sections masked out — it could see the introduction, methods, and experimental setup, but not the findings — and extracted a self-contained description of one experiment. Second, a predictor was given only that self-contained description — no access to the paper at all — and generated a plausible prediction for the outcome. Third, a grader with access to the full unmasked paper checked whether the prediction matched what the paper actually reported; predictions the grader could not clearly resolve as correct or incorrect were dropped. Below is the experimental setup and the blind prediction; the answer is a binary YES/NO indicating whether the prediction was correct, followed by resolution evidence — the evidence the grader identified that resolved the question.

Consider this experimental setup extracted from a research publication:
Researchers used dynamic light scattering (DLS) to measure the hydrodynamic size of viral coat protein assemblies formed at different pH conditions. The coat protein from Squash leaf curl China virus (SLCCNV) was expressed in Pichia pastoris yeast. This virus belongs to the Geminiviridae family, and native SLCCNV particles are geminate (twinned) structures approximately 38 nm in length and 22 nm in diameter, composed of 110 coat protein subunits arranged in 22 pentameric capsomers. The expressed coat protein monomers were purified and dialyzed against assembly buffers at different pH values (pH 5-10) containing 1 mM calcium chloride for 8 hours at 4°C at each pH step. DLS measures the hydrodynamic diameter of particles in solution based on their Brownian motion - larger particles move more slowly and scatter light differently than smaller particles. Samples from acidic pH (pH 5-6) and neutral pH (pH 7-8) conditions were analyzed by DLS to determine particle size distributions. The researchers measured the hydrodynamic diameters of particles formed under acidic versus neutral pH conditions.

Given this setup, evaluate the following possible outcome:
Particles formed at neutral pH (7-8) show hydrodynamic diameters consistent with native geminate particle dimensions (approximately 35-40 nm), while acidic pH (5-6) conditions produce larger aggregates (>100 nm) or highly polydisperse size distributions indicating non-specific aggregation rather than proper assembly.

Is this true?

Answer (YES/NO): NO